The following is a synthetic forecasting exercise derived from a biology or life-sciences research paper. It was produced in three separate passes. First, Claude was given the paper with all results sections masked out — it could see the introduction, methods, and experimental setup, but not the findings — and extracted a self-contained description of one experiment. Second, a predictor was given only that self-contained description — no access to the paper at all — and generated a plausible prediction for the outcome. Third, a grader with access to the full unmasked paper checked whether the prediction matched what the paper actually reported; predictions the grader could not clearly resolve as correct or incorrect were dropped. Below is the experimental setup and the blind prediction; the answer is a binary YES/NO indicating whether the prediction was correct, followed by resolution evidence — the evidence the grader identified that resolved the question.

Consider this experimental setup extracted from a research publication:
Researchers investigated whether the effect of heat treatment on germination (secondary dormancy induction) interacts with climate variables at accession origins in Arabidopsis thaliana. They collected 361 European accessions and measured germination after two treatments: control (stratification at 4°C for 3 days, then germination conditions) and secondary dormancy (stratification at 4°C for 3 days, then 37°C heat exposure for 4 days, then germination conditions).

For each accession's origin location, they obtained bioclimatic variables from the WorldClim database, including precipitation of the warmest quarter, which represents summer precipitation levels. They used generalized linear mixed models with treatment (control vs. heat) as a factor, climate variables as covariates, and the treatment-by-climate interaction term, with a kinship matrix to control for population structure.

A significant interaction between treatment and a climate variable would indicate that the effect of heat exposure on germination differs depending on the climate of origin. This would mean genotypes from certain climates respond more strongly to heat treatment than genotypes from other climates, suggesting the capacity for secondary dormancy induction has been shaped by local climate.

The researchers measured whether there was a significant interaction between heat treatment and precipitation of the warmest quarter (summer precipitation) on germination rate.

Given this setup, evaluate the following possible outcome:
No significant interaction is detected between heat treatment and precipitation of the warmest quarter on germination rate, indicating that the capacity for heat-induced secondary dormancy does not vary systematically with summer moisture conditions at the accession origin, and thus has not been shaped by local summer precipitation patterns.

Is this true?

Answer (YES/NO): NO